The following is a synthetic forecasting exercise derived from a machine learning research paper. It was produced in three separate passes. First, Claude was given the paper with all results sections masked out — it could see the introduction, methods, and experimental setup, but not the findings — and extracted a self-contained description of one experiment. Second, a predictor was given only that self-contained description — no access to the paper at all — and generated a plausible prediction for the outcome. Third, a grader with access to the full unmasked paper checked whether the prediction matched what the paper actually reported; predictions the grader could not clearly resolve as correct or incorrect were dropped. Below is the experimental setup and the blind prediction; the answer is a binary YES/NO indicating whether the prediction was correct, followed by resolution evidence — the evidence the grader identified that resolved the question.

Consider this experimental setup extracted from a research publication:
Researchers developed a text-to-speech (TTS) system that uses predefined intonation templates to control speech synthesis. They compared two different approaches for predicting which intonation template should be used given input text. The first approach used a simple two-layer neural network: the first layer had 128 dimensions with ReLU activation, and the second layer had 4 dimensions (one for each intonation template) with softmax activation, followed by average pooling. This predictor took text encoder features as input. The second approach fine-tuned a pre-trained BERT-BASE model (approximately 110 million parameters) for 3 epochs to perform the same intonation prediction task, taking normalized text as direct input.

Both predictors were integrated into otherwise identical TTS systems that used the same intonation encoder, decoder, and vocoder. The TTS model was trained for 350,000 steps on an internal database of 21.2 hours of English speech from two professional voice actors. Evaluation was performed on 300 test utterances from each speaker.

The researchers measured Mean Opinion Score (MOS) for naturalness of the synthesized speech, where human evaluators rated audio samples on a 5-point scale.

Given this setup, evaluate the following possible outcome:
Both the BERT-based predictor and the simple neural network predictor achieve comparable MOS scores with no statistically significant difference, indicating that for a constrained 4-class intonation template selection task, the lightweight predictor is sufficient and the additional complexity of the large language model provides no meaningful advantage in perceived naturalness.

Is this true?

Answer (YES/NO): YES